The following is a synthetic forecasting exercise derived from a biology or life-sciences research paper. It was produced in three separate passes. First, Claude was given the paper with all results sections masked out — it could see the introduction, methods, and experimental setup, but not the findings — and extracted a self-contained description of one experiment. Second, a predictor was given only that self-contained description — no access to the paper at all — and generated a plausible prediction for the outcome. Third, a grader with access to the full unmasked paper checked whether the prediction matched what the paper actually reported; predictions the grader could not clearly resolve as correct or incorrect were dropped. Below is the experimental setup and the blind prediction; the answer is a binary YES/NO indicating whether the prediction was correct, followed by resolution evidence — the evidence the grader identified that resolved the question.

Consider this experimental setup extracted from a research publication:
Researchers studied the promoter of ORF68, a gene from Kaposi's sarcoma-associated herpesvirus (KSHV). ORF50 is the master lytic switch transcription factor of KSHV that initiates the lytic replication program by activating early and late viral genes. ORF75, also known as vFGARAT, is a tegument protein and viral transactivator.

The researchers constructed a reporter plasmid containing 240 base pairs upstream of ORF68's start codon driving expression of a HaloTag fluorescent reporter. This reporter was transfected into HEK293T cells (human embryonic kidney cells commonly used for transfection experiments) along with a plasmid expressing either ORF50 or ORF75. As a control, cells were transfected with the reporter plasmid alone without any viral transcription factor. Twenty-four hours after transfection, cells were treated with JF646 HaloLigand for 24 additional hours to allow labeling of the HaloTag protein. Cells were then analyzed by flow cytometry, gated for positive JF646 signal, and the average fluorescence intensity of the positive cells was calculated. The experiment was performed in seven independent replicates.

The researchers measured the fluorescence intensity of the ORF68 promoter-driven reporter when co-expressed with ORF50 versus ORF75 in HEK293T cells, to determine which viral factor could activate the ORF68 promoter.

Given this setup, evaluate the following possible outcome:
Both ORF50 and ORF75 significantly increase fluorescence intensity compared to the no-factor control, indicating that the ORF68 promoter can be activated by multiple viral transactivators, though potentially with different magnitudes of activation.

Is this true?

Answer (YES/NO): NO